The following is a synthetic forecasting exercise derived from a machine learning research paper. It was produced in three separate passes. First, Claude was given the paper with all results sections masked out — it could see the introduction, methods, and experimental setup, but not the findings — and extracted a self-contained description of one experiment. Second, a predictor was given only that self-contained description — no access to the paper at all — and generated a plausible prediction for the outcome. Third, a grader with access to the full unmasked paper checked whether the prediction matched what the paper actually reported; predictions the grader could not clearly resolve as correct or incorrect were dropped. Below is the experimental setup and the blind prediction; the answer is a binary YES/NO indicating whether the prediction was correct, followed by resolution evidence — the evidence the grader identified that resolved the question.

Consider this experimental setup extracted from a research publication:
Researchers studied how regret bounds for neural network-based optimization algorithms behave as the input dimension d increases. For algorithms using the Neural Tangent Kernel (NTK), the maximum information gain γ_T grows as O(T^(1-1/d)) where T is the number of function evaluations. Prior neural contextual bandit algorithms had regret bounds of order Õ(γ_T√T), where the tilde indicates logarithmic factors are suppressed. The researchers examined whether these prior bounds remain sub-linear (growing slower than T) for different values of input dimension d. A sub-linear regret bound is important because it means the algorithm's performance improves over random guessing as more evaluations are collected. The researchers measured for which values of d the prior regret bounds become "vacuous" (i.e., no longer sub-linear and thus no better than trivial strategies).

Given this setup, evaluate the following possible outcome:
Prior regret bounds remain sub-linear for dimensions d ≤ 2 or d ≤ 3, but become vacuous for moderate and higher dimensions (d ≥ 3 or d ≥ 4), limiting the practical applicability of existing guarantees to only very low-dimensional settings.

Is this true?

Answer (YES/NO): NO